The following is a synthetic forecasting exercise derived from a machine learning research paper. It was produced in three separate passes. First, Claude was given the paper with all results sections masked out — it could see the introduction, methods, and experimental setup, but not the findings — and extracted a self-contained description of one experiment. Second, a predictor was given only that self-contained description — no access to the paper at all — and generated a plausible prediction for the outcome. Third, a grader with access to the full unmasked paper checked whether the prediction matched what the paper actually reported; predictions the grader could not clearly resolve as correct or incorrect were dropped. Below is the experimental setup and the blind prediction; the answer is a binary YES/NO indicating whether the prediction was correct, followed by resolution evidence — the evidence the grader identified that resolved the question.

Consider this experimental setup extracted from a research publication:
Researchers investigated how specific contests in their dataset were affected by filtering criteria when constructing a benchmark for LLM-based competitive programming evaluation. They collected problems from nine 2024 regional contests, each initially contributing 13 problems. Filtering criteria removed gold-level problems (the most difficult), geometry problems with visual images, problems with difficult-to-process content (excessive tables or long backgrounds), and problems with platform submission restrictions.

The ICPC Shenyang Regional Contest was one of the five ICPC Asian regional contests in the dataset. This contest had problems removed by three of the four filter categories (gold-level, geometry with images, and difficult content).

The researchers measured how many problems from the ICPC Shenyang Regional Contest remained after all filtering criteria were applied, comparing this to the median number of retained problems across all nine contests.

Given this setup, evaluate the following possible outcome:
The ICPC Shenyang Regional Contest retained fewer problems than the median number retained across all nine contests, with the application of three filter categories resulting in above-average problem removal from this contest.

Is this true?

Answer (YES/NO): YES